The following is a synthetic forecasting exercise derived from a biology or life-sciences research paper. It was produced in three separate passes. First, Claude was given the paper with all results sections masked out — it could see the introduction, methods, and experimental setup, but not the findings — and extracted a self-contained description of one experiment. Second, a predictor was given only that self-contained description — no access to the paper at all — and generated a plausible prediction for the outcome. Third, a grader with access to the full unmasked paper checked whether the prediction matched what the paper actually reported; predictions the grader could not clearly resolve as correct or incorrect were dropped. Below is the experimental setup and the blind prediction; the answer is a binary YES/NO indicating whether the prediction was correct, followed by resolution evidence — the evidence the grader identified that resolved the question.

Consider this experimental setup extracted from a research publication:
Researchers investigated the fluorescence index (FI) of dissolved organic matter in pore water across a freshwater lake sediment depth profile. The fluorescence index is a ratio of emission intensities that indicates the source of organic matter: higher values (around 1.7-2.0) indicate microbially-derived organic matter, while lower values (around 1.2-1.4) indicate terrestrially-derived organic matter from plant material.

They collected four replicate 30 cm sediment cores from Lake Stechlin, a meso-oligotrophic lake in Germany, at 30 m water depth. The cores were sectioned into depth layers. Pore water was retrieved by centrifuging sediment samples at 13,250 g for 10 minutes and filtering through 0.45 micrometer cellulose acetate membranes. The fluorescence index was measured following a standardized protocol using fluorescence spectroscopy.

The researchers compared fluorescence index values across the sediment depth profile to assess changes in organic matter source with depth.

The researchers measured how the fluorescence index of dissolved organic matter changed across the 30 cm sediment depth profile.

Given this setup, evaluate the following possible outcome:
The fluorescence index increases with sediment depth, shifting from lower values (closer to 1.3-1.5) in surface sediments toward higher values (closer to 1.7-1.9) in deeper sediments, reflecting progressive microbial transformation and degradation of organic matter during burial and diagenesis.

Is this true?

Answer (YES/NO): NO